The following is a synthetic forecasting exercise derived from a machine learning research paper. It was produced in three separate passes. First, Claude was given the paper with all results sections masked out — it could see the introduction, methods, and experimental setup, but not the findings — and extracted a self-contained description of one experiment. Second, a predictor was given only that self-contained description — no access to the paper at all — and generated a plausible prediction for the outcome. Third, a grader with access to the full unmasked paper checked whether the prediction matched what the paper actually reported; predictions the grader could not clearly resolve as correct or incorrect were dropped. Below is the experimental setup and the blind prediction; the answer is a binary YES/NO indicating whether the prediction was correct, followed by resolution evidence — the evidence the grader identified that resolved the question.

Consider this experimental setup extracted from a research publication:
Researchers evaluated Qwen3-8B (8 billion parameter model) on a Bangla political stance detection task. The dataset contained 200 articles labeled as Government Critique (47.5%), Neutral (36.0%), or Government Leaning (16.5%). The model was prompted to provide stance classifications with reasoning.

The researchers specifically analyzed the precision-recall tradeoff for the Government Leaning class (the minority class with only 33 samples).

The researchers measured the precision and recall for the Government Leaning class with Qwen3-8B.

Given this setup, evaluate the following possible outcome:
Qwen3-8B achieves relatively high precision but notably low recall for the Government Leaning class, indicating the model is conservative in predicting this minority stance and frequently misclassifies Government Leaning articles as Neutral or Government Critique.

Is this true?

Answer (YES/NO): NO